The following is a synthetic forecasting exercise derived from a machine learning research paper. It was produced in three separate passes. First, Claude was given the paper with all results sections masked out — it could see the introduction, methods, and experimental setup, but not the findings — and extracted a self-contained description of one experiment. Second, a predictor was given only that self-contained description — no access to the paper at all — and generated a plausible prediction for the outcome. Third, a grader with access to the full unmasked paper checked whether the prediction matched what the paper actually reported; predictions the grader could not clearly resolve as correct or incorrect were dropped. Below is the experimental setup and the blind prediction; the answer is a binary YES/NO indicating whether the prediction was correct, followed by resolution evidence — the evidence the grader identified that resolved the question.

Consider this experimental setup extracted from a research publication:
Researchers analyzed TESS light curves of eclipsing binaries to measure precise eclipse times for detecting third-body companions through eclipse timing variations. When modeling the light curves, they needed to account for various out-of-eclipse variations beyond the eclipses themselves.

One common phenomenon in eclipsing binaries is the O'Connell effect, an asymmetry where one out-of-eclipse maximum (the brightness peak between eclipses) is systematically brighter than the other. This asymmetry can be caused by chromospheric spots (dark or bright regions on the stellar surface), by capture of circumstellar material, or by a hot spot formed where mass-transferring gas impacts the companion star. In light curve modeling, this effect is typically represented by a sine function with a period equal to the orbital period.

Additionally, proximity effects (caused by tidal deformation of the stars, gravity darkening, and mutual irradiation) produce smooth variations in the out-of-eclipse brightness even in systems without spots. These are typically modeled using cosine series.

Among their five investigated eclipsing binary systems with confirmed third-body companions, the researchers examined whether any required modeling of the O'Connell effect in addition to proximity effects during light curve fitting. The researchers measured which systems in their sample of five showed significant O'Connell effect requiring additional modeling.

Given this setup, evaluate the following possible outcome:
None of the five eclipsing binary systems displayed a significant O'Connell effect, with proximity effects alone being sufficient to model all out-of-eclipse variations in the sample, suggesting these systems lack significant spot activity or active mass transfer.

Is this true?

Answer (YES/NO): NO